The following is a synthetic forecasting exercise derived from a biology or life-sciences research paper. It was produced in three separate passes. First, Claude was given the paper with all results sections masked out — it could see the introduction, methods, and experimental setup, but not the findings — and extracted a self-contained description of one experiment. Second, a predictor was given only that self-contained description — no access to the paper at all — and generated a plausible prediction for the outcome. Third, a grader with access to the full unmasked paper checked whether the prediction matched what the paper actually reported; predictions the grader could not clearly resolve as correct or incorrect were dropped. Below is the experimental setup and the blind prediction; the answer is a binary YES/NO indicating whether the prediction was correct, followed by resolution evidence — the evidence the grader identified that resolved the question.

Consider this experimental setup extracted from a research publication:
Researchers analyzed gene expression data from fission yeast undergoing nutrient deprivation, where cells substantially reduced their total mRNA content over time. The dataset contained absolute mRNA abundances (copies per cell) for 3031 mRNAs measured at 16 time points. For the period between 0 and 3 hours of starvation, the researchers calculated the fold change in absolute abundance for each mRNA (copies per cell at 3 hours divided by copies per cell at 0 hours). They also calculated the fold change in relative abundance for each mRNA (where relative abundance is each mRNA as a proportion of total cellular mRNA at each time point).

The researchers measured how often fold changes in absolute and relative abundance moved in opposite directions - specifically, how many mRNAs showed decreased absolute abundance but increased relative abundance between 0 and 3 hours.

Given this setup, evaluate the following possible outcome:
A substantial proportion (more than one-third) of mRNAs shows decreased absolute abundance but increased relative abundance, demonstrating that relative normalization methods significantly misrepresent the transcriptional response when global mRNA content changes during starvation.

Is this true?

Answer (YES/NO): YES